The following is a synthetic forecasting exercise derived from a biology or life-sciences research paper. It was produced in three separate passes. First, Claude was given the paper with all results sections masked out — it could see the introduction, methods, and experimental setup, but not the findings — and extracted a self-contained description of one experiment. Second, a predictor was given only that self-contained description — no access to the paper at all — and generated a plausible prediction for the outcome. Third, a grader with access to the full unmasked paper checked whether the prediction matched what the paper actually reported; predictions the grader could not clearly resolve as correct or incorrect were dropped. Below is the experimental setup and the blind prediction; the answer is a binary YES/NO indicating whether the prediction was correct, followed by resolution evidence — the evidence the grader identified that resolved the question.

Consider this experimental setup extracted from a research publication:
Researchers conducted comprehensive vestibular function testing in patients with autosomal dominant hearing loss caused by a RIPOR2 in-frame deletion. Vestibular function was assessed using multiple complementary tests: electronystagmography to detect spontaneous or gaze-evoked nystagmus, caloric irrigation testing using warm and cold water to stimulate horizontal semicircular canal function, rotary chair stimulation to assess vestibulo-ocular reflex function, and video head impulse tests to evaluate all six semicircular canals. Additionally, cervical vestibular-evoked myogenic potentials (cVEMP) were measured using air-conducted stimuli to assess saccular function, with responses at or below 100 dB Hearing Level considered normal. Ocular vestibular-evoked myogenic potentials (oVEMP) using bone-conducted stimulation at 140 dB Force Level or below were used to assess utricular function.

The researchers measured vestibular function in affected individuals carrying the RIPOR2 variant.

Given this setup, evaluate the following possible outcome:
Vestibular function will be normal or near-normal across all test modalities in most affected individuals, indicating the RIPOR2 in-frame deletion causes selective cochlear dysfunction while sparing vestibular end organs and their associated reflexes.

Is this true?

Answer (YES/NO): YES